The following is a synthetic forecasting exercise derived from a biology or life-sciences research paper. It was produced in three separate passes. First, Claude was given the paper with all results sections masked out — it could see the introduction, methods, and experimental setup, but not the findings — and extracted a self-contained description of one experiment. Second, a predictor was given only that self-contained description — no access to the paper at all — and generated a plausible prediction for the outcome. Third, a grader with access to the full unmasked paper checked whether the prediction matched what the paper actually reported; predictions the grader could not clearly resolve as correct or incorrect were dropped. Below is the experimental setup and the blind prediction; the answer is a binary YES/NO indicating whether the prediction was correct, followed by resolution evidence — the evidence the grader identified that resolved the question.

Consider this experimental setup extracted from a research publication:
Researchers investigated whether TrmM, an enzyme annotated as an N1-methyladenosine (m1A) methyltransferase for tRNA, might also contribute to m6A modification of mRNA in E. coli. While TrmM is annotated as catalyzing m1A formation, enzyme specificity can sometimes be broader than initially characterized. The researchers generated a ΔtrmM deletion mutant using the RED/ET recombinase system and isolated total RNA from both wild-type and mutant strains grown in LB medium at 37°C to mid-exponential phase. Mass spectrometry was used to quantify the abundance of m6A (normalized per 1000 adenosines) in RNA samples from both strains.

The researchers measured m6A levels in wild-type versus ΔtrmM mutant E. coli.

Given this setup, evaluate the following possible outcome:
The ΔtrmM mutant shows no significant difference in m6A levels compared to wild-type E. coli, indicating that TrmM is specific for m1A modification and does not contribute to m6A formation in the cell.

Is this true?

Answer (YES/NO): NO